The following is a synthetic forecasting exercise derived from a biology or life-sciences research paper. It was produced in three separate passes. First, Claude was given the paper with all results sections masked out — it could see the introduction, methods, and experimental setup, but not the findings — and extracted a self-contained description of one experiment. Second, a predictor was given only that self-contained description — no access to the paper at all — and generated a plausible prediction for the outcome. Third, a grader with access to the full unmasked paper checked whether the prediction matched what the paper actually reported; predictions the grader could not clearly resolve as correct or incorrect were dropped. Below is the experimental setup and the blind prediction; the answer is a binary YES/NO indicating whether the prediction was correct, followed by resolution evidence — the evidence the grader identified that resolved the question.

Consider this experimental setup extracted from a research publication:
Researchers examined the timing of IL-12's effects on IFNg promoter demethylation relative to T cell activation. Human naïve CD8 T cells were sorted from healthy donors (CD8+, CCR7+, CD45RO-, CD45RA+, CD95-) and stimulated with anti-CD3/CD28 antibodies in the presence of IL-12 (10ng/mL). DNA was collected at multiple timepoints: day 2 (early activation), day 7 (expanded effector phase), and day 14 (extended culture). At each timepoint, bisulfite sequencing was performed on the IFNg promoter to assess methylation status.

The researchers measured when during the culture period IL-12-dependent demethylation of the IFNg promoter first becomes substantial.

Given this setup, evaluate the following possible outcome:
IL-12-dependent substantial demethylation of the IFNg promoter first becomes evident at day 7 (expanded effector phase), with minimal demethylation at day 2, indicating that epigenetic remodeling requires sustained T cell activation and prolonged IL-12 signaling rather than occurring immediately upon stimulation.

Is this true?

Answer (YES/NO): YES